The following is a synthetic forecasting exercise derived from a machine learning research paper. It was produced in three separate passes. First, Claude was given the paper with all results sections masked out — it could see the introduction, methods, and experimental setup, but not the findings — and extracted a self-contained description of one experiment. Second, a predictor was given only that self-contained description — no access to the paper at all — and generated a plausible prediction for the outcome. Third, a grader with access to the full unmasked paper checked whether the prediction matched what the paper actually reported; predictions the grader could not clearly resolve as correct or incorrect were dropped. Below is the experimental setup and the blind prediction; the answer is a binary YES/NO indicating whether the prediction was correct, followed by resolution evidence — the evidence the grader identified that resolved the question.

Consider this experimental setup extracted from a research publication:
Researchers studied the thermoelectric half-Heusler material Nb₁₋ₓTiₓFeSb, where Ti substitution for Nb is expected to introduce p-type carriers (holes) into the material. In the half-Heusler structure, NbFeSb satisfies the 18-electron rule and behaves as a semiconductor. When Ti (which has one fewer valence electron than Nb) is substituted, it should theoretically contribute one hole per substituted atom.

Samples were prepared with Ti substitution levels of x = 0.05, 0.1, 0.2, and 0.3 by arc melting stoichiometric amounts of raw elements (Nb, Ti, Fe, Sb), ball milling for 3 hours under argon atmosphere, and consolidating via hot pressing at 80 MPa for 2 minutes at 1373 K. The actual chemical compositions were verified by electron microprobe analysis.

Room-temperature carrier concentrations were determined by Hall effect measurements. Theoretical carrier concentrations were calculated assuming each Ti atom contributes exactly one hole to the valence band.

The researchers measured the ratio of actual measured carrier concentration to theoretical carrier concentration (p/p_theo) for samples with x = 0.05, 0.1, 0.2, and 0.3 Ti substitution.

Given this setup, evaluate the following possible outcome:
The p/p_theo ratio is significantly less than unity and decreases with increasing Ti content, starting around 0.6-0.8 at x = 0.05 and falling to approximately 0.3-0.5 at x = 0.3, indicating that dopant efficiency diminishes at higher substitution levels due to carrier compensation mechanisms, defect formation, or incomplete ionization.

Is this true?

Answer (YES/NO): NO